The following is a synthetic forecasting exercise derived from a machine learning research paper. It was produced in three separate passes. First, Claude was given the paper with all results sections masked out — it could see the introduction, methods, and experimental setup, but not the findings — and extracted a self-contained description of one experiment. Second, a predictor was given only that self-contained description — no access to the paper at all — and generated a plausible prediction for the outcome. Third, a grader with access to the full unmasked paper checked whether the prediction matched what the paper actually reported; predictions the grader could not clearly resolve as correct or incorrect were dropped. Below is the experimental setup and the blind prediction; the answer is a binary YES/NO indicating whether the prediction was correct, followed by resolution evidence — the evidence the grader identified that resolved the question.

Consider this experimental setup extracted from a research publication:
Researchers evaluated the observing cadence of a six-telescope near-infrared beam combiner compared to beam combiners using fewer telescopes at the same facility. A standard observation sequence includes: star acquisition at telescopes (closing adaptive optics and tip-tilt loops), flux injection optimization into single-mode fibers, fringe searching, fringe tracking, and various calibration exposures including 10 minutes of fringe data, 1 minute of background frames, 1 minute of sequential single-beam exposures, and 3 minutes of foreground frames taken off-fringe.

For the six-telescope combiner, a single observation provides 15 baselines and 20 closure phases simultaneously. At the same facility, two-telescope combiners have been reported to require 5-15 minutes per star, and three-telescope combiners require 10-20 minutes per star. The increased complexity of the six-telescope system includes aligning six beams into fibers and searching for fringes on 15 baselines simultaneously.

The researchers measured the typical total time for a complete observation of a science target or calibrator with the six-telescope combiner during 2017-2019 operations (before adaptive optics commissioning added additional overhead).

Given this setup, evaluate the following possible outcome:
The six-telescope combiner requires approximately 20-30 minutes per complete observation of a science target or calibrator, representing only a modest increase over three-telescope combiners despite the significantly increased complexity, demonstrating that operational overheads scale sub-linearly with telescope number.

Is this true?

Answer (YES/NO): YES